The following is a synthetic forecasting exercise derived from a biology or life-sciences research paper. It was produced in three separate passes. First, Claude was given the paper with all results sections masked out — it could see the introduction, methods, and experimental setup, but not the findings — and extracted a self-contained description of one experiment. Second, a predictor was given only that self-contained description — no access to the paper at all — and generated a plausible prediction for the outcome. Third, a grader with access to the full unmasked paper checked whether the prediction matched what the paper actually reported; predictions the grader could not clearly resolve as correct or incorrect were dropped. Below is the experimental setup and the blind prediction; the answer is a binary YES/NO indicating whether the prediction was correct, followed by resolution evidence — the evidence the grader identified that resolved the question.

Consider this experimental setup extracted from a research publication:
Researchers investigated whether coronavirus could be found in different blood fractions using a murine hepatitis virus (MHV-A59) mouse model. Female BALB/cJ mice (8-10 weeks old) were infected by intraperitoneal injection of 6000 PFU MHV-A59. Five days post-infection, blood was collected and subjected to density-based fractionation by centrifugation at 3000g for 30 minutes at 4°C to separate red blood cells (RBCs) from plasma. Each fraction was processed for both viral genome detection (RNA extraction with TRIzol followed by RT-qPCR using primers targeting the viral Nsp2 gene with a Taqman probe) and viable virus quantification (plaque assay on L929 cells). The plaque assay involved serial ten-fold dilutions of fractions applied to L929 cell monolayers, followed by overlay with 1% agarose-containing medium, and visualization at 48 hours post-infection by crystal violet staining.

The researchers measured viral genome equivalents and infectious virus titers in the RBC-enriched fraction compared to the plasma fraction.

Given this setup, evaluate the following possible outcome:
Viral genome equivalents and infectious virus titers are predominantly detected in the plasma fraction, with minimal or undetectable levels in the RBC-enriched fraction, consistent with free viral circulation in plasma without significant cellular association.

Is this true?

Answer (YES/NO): NO